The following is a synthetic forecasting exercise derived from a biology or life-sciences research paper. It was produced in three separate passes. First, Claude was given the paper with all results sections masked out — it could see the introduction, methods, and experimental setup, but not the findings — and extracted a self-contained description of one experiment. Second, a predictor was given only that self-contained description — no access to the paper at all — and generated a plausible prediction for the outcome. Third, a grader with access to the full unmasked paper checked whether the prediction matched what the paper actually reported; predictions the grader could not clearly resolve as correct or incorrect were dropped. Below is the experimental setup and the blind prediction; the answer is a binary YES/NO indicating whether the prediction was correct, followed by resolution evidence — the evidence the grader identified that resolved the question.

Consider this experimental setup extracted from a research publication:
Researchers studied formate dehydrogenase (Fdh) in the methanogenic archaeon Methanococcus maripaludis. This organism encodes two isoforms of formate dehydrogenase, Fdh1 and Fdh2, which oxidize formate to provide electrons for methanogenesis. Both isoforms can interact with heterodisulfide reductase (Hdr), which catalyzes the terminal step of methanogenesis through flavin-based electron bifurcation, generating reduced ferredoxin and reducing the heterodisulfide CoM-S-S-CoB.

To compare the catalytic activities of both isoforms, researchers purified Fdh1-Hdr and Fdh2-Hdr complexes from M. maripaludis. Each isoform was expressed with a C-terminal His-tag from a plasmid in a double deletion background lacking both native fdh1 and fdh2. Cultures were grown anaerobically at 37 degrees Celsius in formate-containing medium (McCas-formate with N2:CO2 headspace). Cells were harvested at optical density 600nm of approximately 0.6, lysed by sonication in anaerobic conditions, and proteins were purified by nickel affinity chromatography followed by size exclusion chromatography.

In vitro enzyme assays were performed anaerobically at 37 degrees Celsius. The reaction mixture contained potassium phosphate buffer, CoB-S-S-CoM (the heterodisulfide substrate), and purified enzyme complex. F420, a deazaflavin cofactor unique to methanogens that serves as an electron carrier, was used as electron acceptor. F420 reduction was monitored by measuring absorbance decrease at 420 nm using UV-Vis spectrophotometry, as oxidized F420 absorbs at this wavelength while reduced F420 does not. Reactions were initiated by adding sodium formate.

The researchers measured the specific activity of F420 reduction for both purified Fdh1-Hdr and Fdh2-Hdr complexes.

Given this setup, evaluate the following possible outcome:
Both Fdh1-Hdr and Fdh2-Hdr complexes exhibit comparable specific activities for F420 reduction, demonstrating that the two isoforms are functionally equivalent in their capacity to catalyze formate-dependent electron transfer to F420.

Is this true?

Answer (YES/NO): YES